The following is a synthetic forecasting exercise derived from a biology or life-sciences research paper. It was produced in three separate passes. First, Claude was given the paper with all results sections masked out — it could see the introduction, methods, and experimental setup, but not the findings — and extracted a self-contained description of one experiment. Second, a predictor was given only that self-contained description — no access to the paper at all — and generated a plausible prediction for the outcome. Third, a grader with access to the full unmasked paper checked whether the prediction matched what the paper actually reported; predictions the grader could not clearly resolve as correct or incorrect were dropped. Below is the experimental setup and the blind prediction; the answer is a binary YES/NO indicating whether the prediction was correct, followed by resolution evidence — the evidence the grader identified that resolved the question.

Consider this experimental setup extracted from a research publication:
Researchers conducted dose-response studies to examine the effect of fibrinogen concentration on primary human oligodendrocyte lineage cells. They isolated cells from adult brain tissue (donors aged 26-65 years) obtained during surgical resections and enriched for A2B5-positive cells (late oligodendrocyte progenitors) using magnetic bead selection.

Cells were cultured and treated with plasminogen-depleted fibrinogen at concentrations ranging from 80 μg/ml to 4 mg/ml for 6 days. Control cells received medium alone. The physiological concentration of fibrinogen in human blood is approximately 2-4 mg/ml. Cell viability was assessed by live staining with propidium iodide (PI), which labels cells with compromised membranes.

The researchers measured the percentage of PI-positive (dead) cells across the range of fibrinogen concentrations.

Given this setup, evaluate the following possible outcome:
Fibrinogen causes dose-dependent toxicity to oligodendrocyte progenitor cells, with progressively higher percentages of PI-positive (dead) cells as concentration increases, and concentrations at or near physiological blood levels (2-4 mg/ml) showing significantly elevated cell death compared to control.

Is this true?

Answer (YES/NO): NO